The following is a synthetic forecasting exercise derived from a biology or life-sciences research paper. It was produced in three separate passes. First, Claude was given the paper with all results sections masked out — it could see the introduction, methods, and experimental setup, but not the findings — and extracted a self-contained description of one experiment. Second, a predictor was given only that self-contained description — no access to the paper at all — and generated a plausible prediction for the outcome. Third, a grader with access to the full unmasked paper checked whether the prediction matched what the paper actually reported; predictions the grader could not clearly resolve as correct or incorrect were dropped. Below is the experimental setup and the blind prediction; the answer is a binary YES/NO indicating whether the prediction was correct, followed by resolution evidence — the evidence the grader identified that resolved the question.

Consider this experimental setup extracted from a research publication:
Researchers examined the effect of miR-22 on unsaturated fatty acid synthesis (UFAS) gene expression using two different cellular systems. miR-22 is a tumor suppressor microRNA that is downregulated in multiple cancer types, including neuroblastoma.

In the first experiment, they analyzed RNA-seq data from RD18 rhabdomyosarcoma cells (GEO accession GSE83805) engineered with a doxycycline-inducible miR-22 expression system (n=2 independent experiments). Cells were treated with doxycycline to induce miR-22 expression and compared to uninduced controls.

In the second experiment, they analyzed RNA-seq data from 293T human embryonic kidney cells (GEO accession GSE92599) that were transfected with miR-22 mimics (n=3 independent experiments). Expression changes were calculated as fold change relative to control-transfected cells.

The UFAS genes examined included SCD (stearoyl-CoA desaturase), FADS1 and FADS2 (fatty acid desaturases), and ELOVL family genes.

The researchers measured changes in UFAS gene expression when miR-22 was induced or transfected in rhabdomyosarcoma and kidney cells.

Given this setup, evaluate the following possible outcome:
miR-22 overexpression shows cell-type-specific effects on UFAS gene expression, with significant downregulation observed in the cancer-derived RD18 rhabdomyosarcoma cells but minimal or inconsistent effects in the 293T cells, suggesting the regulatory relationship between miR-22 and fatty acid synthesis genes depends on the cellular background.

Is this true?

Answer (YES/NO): NO